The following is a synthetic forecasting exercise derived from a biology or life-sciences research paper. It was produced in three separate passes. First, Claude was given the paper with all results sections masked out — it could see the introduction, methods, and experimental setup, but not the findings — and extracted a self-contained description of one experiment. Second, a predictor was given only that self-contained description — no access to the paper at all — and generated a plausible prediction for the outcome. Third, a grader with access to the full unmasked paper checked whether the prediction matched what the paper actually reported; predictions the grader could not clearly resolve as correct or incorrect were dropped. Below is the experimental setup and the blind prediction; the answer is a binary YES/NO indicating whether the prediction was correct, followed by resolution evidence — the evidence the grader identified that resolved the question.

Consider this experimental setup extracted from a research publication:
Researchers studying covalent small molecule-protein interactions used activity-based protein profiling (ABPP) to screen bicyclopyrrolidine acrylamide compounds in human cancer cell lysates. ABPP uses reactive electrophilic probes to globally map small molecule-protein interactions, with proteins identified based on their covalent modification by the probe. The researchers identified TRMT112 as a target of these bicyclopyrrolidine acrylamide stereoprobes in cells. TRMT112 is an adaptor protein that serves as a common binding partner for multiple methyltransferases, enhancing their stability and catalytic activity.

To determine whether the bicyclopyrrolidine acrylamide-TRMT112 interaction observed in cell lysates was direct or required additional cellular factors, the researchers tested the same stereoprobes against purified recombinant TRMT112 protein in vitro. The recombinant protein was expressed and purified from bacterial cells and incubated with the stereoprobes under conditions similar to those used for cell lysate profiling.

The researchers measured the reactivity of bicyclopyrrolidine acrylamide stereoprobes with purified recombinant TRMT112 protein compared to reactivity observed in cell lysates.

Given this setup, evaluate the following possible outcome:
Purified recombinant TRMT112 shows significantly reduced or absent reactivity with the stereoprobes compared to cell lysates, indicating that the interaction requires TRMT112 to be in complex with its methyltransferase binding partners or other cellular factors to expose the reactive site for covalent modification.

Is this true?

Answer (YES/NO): YES